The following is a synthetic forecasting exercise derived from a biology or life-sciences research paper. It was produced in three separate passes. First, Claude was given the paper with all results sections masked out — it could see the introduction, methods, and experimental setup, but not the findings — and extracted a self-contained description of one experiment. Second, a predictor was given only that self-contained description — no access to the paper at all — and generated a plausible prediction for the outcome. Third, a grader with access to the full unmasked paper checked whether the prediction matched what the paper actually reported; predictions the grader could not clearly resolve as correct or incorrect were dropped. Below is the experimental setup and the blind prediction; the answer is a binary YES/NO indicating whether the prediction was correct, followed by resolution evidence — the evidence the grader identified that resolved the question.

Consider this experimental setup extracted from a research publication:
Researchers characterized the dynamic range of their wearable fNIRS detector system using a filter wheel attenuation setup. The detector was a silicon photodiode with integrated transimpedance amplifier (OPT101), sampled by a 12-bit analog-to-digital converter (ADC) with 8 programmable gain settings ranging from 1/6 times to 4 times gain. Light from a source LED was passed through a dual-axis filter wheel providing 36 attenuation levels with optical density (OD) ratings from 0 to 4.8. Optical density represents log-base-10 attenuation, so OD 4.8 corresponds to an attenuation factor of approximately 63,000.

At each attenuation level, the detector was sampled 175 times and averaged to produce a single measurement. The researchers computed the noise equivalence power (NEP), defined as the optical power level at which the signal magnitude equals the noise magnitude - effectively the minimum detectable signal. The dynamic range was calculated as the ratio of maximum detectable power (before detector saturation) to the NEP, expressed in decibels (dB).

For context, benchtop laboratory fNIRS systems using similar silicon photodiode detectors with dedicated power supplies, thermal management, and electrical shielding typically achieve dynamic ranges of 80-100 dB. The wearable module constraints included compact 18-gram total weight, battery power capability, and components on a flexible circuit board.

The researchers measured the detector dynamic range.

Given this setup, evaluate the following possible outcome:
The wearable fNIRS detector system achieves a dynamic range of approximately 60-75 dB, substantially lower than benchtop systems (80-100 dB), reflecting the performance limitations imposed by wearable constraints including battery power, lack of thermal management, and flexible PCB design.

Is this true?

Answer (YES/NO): NO